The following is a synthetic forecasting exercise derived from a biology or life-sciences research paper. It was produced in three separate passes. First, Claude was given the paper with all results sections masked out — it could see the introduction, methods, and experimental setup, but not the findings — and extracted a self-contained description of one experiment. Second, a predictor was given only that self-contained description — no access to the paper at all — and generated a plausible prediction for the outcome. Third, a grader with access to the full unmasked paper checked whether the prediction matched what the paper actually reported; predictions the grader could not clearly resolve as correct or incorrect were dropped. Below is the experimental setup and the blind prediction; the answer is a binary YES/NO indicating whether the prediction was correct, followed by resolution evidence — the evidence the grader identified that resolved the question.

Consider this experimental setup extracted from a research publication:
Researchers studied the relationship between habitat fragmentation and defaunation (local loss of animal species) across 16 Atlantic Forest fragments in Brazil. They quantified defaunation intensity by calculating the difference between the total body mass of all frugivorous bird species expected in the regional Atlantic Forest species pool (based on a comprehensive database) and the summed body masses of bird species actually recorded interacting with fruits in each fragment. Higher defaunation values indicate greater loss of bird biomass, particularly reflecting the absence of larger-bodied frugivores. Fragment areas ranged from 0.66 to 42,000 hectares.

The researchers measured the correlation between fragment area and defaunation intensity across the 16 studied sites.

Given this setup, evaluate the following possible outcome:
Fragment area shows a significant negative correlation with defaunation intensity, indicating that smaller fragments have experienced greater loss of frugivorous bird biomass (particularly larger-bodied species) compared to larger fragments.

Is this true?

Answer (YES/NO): YES